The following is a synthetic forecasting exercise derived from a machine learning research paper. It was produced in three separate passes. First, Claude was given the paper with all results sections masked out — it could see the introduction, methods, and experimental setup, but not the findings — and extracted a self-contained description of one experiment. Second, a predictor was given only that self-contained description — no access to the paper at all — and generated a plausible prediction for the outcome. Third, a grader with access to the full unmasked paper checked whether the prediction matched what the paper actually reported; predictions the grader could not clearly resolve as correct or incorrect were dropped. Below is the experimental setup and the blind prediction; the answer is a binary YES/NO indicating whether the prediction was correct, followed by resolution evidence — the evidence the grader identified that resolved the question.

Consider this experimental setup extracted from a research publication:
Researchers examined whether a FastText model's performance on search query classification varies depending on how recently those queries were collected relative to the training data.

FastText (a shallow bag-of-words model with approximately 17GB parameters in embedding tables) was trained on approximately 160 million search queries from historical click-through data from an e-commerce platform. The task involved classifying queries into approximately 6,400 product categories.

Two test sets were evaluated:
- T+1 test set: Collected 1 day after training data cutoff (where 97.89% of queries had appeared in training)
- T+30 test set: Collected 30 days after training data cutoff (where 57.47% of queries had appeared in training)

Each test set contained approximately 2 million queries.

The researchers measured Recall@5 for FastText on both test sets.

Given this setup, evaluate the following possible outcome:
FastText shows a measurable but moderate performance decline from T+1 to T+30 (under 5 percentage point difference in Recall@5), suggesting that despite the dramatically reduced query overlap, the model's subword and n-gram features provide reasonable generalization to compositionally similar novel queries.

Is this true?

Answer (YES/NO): NO